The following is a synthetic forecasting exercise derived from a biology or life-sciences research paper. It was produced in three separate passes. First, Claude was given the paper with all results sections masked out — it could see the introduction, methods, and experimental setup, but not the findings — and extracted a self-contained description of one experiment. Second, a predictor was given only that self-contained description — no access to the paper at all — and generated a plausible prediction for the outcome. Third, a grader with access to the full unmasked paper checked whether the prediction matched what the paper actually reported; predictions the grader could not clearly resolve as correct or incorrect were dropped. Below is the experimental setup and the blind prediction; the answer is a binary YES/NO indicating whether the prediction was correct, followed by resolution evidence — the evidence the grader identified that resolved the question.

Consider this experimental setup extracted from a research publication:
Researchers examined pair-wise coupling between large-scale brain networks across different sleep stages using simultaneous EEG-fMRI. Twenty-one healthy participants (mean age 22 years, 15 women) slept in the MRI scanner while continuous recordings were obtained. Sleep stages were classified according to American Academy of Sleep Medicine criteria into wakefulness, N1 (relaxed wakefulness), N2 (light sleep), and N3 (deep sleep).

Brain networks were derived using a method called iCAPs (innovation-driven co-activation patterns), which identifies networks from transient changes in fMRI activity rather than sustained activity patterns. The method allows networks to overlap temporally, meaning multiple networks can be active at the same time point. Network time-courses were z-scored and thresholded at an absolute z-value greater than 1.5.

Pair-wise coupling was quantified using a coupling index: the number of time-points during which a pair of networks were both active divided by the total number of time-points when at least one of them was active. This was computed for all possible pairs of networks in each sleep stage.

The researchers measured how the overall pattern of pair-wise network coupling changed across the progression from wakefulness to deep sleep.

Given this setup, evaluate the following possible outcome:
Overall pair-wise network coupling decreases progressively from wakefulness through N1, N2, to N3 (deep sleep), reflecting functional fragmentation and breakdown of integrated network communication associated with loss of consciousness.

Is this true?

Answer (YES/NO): NO